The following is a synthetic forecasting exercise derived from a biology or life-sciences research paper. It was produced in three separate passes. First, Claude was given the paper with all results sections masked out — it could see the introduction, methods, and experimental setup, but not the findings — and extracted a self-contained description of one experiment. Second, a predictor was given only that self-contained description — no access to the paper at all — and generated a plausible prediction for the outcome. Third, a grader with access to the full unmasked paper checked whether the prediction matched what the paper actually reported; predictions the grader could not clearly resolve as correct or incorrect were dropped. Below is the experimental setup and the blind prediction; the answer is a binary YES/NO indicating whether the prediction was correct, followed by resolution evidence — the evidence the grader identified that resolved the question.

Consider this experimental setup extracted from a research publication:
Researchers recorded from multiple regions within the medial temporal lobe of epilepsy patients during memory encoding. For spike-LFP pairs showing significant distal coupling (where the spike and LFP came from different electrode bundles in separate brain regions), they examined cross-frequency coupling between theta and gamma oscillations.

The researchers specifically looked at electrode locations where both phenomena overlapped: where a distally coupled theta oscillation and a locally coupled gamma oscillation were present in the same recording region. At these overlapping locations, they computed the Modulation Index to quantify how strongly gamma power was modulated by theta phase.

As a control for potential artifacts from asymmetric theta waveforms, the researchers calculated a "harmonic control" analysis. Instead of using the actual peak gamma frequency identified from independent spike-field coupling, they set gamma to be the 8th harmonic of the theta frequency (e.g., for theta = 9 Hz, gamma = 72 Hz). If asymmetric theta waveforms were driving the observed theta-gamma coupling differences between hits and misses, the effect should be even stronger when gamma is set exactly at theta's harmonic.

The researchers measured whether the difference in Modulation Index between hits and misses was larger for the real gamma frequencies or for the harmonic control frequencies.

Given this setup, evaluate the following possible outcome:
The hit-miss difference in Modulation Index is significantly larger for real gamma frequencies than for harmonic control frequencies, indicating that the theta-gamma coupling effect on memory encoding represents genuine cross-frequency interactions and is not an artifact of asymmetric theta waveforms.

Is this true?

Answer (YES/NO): YES